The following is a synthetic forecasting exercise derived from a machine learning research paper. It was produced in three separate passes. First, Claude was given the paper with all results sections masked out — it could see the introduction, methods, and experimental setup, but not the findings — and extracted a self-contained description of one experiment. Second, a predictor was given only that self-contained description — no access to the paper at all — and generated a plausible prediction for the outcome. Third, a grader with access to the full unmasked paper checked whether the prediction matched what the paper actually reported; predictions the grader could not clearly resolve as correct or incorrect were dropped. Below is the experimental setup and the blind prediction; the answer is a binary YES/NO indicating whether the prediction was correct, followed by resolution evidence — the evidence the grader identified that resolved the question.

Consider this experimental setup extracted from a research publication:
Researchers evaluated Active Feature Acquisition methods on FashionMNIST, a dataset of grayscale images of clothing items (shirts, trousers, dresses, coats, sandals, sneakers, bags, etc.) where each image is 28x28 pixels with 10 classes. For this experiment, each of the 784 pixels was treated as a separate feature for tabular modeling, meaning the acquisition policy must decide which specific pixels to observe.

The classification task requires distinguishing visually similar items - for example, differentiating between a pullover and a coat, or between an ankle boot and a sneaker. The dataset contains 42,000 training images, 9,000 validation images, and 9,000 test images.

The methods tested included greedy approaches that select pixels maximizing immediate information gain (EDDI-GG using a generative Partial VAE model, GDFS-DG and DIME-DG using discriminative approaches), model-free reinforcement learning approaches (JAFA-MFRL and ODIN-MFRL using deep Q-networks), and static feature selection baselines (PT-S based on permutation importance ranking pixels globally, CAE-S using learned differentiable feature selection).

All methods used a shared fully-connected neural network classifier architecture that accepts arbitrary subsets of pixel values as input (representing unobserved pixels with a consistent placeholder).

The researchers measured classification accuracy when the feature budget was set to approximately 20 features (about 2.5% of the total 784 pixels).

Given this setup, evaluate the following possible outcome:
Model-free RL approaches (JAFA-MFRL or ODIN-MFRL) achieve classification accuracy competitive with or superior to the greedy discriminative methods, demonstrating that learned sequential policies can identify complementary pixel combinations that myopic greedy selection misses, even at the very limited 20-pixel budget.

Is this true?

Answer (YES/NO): NO